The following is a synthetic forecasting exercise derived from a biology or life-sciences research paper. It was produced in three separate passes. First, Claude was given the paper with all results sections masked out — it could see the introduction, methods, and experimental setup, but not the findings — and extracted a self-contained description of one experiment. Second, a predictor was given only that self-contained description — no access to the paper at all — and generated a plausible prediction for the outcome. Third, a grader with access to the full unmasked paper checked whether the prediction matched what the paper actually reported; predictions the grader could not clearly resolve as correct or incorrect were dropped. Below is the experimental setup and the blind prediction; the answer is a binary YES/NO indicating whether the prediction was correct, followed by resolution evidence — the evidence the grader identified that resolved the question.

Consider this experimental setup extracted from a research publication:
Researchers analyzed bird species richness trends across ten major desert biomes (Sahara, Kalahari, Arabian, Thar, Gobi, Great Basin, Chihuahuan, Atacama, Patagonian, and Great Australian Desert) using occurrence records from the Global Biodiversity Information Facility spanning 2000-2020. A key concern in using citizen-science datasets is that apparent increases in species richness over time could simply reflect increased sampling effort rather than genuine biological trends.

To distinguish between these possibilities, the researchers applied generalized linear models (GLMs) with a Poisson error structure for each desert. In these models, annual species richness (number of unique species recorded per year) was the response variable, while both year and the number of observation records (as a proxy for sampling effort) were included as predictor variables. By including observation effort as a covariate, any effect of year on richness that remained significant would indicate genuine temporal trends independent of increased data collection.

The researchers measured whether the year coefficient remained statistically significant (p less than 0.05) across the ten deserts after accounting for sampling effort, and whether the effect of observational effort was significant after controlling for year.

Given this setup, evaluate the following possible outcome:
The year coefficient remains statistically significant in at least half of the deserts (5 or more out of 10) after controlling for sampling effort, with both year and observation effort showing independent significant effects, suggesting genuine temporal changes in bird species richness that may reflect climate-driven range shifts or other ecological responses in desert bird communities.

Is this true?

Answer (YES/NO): NO